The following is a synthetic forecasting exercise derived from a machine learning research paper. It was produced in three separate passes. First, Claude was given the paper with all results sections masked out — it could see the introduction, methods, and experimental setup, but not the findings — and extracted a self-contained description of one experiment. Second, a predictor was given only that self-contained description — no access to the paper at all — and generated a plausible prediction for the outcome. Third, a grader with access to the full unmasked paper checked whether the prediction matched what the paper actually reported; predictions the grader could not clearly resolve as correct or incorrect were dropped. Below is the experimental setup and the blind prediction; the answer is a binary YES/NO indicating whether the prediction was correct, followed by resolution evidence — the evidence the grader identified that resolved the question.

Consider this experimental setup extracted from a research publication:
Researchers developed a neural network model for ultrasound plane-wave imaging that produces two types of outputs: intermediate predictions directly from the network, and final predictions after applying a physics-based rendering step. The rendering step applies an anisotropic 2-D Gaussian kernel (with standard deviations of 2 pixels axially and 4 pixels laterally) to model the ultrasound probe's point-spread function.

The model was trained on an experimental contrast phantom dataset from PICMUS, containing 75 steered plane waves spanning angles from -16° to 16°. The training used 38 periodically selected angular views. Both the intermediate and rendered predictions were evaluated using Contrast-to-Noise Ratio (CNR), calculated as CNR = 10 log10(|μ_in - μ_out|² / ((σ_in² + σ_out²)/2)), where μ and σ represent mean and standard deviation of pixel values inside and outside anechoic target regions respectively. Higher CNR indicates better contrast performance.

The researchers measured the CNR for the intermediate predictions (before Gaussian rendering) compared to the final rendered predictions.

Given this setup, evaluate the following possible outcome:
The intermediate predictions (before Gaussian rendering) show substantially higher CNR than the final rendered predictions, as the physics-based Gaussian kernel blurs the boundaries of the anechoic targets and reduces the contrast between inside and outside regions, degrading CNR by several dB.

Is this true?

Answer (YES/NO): NO